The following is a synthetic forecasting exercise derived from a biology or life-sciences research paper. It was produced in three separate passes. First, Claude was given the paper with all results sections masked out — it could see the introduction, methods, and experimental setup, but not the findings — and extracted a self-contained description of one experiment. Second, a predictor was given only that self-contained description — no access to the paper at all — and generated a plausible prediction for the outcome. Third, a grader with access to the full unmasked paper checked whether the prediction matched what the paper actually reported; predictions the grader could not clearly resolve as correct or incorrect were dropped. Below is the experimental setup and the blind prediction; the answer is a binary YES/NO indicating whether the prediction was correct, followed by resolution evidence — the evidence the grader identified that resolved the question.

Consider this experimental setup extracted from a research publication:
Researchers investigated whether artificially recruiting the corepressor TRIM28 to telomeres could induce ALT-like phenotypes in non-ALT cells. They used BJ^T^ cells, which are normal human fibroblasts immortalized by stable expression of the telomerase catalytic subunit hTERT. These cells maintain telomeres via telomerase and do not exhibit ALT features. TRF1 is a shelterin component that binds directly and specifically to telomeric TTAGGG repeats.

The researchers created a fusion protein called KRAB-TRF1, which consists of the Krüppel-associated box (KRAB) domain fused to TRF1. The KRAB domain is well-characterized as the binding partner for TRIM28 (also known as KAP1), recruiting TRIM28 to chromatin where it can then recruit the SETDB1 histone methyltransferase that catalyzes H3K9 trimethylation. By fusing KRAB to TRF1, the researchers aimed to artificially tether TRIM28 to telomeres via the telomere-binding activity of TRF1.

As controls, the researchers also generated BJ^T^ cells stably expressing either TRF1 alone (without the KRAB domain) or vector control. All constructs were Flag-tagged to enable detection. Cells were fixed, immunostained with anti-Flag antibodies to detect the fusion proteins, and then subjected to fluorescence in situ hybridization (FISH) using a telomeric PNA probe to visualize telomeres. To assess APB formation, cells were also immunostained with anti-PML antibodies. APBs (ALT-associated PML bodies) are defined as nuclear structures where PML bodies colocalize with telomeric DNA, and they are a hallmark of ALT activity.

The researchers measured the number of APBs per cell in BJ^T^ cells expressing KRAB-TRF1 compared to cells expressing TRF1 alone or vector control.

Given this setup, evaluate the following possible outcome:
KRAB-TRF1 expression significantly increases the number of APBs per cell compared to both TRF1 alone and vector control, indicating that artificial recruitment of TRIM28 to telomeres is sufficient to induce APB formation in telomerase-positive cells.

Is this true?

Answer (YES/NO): YES